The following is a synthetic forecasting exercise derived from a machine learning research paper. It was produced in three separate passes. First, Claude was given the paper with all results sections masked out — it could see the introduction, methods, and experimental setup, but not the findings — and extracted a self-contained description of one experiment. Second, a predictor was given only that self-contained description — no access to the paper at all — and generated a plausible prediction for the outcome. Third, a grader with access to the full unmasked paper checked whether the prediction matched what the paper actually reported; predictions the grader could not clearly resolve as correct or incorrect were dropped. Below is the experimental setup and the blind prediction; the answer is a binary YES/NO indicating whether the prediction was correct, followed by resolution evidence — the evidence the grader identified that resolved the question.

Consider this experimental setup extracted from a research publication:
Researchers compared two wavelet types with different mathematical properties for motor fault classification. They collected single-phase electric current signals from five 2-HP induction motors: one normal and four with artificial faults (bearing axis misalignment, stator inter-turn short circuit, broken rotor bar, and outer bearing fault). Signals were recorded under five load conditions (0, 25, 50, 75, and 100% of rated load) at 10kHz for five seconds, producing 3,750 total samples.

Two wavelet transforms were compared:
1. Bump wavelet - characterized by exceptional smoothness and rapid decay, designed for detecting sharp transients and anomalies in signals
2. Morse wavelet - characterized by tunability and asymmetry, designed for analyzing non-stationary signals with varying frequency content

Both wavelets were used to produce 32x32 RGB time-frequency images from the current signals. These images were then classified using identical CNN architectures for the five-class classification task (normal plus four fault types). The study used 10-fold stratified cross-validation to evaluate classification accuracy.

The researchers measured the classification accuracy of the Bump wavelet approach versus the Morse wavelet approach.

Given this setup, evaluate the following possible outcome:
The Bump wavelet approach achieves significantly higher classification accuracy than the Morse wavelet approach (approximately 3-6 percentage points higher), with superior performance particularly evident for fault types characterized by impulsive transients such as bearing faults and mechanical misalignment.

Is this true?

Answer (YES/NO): NO